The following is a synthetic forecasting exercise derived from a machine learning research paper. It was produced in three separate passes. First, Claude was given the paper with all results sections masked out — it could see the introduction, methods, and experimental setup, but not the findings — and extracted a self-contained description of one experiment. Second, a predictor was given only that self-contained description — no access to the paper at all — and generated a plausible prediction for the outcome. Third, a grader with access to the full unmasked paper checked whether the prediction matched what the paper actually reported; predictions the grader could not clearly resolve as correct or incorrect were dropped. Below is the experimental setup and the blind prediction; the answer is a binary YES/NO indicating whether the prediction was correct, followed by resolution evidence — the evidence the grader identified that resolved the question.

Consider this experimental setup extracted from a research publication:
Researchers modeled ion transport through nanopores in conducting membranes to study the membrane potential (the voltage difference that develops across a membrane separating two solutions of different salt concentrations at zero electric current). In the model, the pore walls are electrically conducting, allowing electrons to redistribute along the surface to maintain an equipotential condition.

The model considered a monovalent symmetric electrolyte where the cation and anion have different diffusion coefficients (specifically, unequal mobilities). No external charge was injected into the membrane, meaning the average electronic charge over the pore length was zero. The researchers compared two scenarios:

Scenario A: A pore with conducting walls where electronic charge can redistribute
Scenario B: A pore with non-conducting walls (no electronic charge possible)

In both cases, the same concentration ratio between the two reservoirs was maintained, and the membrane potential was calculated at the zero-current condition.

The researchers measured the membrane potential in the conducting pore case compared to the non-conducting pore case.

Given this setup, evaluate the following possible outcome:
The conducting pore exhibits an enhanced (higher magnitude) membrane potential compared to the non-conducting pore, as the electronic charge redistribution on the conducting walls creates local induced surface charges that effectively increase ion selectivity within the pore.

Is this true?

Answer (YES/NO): YES